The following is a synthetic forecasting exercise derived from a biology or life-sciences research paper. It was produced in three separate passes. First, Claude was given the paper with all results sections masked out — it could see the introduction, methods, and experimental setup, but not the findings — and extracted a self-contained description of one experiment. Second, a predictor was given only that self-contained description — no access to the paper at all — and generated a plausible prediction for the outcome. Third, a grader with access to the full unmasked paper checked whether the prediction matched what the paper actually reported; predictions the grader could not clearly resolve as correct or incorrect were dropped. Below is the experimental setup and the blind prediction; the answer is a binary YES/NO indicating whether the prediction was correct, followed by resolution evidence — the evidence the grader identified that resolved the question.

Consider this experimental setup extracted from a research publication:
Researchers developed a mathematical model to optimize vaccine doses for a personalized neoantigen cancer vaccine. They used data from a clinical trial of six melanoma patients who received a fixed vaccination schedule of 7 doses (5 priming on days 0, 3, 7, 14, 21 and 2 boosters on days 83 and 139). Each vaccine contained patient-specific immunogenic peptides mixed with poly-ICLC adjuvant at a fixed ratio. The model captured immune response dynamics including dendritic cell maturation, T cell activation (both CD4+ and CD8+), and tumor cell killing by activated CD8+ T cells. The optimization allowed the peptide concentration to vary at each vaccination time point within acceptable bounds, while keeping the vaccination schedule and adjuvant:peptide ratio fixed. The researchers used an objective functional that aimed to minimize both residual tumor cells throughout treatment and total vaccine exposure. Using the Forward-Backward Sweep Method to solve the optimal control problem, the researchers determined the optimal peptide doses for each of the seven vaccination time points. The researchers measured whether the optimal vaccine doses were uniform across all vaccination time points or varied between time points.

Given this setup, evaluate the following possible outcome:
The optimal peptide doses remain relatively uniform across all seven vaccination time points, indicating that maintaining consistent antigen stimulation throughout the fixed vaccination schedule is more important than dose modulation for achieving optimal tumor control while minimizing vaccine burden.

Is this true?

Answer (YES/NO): NO